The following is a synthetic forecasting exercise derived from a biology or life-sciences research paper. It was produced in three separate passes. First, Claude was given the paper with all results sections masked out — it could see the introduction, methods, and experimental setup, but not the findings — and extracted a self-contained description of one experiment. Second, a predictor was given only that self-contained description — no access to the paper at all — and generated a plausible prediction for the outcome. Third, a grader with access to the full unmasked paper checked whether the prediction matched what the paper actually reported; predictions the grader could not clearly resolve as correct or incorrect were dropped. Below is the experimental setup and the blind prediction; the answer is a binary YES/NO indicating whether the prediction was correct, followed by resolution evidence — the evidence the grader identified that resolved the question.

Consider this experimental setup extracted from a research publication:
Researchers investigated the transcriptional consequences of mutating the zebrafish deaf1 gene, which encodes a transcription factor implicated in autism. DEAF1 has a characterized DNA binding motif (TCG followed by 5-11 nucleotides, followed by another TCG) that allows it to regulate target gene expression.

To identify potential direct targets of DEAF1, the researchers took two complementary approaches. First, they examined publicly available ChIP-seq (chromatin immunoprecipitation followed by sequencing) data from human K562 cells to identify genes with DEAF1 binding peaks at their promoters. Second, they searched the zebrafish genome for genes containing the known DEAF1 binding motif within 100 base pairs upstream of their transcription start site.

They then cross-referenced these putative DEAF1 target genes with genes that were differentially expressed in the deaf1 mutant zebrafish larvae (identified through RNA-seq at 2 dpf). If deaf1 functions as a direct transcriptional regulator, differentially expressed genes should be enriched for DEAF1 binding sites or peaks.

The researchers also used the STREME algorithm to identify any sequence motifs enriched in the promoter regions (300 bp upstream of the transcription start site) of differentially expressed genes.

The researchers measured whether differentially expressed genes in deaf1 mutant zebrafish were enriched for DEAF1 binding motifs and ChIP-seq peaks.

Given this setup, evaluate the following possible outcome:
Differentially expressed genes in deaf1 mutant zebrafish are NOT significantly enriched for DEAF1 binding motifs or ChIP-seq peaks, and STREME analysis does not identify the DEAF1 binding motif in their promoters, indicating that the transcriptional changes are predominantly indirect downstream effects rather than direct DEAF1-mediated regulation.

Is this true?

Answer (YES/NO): NO